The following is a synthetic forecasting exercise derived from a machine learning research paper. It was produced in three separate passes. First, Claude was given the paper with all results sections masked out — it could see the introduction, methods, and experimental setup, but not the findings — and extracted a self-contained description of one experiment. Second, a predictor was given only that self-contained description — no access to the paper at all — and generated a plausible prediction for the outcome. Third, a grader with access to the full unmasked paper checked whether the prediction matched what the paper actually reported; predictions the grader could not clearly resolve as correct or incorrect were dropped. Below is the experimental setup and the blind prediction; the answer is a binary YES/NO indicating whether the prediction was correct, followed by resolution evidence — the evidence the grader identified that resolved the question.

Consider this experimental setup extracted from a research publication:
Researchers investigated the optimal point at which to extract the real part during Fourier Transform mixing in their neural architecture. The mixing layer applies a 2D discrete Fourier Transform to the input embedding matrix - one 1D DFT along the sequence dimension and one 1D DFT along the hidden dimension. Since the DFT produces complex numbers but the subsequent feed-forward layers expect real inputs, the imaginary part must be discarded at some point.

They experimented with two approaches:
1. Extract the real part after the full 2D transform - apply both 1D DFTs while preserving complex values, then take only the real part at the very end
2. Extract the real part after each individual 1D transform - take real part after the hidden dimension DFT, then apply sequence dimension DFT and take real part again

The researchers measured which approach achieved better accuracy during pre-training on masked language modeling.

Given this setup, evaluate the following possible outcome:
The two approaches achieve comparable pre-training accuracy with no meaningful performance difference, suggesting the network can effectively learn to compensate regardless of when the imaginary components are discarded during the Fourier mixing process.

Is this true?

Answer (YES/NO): NO